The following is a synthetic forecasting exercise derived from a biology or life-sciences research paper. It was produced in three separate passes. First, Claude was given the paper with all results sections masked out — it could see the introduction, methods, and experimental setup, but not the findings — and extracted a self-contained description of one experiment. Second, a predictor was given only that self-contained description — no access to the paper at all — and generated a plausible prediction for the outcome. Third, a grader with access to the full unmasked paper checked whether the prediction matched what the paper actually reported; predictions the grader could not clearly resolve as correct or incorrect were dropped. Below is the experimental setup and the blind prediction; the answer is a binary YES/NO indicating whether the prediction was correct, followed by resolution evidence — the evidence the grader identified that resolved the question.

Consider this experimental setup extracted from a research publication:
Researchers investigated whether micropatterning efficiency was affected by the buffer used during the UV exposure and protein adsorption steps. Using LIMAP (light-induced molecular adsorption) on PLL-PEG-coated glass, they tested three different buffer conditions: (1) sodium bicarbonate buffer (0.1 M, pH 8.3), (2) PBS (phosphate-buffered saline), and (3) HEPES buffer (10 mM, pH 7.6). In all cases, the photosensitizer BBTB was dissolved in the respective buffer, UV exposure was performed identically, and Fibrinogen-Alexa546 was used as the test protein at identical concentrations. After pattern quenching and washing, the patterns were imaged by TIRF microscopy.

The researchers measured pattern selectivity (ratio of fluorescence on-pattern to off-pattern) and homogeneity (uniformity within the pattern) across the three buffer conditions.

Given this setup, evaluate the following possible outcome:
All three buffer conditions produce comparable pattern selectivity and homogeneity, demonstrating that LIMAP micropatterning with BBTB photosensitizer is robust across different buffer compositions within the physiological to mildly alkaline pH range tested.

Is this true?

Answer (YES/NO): NO